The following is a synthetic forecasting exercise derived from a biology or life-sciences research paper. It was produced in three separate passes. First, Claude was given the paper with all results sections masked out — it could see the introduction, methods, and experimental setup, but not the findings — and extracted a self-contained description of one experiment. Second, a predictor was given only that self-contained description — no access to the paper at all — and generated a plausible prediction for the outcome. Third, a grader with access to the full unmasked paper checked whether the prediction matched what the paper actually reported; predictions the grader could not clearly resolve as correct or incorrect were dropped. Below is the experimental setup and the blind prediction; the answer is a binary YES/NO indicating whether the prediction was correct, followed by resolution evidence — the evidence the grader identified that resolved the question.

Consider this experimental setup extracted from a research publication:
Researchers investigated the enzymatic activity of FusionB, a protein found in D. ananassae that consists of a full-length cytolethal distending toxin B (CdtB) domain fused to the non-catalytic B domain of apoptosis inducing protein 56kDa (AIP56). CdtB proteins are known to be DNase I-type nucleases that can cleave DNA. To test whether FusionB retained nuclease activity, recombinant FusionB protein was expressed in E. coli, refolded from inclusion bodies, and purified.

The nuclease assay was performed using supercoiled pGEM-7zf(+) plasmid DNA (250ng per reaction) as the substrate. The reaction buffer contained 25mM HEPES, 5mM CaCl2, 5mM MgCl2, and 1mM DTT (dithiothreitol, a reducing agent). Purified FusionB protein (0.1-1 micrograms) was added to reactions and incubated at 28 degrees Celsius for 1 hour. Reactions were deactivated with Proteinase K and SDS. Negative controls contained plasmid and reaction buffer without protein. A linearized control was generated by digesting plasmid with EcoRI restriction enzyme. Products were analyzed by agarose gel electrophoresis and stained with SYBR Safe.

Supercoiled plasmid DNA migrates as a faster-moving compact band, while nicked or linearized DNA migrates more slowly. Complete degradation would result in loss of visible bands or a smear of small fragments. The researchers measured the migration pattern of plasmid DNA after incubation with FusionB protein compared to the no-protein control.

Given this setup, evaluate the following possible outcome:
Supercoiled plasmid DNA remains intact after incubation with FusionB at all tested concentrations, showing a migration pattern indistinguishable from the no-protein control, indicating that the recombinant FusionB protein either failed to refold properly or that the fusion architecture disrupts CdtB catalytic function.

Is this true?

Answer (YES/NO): NO